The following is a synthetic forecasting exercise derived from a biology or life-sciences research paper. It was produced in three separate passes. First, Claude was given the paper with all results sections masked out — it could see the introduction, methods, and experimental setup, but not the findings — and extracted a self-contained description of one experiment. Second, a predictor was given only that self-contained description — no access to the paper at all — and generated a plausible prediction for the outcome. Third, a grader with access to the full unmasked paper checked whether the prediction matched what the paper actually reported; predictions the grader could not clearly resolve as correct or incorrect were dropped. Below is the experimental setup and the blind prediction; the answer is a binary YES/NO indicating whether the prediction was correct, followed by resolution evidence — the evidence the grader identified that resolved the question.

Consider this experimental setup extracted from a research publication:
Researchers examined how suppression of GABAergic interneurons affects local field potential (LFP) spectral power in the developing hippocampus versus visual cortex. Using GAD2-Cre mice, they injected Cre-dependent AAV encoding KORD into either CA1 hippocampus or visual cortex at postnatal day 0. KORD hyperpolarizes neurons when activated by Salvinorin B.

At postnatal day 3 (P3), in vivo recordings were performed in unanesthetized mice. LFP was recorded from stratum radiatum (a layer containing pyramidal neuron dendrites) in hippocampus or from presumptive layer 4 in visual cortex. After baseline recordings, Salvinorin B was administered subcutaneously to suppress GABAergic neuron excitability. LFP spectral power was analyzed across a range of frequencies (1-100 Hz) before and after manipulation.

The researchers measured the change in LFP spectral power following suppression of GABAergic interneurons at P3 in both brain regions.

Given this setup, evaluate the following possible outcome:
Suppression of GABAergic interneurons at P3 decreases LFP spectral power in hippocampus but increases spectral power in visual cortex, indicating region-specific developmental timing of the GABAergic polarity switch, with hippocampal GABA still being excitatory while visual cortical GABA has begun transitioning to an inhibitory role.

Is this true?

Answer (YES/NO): NO